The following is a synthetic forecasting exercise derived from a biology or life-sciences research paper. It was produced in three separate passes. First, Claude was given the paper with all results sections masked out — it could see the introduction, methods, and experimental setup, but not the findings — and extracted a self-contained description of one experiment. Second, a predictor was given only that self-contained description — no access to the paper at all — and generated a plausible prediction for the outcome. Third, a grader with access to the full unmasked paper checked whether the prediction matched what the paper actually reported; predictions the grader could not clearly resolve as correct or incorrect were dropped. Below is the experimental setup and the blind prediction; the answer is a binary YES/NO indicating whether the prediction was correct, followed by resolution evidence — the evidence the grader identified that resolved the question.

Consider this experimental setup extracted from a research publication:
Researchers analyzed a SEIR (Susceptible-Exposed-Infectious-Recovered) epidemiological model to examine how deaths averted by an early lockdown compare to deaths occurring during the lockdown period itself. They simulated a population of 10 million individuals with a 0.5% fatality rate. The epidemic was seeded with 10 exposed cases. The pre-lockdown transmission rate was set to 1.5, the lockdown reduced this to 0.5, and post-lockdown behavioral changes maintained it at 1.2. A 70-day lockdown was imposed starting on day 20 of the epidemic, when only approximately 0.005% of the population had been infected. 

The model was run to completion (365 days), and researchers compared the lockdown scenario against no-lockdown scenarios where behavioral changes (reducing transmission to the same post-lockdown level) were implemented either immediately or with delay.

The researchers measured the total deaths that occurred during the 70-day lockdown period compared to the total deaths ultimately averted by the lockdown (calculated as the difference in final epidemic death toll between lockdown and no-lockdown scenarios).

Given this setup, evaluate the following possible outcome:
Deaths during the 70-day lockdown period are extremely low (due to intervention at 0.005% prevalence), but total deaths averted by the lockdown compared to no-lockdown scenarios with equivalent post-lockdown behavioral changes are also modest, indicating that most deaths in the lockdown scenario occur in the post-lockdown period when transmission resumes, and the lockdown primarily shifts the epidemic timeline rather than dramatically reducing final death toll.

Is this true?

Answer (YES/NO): YES